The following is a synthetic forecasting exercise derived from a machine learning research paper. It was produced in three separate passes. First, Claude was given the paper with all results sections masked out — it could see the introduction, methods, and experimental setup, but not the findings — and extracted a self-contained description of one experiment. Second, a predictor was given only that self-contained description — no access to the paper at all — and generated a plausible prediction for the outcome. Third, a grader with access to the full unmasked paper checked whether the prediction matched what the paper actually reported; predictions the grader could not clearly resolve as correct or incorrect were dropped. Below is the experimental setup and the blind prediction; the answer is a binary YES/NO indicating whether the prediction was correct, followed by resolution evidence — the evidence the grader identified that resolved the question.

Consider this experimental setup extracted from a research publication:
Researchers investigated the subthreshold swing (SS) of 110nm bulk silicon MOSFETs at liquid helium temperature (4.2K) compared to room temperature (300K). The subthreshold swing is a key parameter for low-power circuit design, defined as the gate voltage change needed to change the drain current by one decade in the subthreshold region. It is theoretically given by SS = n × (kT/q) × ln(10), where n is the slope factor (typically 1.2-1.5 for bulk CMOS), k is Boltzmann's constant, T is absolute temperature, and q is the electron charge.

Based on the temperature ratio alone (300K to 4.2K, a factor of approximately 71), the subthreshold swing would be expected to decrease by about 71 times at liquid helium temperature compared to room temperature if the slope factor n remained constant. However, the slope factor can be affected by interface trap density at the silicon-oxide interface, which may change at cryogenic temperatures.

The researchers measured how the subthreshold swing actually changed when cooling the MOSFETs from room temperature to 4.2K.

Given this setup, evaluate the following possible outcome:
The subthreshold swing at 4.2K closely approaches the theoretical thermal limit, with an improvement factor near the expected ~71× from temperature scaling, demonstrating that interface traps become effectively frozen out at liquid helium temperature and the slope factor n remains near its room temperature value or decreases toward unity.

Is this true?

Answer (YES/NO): NO